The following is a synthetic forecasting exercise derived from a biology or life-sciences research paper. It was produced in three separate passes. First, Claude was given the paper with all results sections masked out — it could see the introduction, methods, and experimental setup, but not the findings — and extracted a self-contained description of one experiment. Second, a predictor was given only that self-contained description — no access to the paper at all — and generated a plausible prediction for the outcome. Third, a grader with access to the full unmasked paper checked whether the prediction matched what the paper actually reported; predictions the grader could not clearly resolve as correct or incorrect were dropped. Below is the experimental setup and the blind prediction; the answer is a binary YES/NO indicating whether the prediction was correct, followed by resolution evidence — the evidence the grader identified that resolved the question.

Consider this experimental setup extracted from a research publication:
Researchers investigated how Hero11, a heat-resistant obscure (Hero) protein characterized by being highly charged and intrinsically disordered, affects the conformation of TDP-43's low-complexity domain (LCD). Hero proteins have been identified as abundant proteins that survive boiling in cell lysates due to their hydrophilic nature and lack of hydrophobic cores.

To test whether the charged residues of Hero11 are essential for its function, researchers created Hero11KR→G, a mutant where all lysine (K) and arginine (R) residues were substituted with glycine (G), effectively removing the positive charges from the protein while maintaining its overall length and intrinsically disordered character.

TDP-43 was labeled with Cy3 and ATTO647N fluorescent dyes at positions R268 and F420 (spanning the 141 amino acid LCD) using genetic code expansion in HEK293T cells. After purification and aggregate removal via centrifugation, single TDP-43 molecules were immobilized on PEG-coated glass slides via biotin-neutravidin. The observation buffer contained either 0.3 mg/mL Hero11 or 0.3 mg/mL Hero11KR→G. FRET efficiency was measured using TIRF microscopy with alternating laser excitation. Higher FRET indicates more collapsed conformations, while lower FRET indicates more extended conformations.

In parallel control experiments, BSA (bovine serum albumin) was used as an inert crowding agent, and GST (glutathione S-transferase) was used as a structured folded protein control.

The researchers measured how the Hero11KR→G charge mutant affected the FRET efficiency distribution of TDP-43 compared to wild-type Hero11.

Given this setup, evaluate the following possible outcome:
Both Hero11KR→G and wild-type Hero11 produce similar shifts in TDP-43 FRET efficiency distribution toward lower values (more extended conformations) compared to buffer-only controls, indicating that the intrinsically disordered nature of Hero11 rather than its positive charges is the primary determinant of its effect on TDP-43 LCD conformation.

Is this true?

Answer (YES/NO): NO